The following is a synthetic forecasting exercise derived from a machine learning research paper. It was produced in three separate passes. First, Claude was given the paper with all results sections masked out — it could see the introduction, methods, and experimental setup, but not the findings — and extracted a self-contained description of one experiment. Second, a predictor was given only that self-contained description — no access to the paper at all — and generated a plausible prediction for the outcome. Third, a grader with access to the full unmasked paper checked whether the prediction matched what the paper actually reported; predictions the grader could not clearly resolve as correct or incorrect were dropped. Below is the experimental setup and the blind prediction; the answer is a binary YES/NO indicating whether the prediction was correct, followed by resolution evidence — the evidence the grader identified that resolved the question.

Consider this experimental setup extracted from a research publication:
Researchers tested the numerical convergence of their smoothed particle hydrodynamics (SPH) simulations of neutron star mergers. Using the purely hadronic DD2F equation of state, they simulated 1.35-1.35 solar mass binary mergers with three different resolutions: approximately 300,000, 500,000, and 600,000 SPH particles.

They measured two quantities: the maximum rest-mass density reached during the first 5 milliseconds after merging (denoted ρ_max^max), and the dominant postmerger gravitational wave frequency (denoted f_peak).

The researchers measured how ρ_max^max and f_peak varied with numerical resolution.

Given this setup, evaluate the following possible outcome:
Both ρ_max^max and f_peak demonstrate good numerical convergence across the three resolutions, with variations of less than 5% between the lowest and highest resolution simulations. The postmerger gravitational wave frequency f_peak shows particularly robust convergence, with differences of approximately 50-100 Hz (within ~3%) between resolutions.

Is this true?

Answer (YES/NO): NO